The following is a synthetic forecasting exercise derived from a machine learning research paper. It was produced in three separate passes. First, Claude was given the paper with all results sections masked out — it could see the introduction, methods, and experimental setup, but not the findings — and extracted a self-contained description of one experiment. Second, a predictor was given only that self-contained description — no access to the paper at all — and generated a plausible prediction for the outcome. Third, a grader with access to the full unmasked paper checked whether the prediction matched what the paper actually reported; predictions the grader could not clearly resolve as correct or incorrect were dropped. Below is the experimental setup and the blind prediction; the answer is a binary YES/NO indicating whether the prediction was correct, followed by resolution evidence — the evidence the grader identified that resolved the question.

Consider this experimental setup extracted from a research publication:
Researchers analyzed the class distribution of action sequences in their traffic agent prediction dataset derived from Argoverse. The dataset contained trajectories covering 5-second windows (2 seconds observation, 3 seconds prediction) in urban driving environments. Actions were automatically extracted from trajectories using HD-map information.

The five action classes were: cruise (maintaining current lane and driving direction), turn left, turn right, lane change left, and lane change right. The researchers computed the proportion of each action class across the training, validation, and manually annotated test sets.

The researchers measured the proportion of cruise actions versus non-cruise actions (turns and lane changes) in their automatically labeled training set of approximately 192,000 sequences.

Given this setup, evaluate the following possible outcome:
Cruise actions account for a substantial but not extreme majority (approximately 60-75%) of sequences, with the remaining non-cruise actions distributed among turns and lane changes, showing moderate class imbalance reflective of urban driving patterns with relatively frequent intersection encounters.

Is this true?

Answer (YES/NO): NO